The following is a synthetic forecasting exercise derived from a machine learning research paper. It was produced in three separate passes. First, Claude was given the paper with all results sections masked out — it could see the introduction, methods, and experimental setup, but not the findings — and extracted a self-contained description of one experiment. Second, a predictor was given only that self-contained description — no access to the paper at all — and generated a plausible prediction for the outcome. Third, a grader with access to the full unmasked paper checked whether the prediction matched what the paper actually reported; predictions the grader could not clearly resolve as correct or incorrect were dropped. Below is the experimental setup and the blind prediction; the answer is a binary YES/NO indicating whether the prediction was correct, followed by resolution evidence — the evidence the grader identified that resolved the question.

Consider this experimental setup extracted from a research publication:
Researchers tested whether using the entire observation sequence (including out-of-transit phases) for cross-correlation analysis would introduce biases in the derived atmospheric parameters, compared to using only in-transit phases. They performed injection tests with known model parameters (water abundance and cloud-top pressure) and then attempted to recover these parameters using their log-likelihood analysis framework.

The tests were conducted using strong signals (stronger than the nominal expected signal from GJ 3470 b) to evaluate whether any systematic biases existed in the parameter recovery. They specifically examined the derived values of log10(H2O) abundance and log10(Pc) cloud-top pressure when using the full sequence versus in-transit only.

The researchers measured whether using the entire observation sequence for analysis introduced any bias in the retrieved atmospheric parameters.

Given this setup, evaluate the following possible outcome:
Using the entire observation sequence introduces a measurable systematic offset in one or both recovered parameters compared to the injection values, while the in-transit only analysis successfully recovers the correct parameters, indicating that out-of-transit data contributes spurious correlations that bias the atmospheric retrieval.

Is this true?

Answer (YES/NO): YES